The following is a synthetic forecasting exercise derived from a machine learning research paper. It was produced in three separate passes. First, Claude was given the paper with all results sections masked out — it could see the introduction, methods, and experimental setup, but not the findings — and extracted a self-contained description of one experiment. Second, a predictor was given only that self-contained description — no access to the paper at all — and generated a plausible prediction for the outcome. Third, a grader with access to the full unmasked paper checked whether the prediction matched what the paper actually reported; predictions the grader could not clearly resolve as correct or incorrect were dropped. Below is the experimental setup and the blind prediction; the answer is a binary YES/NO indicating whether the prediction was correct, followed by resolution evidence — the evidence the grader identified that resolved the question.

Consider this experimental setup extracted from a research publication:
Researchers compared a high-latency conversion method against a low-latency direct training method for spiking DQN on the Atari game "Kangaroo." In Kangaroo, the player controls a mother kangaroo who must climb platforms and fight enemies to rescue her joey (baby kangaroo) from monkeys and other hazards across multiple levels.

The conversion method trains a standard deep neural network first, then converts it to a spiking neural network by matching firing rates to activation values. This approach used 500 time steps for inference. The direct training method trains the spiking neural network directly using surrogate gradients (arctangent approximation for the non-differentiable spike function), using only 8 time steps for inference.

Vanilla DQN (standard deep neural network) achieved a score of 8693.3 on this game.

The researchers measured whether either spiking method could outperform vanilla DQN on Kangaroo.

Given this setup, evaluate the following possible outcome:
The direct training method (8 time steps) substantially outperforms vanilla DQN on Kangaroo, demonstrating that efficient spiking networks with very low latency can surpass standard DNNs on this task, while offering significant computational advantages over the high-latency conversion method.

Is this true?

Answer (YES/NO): NO